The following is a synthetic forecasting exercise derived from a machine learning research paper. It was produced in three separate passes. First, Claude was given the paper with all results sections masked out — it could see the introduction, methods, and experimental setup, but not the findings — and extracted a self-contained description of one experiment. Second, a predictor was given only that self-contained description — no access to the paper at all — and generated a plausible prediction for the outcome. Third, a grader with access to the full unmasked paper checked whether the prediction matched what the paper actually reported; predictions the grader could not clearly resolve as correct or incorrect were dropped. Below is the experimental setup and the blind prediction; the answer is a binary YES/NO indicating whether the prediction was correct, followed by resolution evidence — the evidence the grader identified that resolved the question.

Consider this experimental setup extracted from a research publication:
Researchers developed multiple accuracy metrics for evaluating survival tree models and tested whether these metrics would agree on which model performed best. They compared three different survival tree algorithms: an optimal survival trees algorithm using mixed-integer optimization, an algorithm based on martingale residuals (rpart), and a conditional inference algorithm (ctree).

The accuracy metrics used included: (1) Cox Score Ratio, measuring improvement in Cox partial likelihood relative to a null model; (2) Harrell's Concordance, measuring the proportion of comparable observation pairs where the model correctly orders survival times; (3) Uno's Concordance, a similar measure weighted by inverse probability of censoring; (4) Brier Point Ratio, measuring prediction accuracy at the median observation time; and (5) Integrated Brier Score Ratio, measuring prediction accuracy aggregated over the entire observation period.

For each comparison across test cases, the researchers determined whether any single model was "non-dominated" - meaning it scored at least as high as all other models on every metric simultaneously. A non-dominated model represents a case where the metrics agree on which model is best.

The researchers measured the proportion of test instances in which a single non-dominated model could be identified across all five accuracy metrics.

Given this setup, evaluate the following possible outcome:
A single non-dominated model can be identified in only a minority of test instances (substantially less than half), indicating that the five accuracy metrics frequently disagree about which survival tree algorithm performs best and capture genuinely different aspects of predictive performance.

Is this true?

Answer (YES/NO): YES